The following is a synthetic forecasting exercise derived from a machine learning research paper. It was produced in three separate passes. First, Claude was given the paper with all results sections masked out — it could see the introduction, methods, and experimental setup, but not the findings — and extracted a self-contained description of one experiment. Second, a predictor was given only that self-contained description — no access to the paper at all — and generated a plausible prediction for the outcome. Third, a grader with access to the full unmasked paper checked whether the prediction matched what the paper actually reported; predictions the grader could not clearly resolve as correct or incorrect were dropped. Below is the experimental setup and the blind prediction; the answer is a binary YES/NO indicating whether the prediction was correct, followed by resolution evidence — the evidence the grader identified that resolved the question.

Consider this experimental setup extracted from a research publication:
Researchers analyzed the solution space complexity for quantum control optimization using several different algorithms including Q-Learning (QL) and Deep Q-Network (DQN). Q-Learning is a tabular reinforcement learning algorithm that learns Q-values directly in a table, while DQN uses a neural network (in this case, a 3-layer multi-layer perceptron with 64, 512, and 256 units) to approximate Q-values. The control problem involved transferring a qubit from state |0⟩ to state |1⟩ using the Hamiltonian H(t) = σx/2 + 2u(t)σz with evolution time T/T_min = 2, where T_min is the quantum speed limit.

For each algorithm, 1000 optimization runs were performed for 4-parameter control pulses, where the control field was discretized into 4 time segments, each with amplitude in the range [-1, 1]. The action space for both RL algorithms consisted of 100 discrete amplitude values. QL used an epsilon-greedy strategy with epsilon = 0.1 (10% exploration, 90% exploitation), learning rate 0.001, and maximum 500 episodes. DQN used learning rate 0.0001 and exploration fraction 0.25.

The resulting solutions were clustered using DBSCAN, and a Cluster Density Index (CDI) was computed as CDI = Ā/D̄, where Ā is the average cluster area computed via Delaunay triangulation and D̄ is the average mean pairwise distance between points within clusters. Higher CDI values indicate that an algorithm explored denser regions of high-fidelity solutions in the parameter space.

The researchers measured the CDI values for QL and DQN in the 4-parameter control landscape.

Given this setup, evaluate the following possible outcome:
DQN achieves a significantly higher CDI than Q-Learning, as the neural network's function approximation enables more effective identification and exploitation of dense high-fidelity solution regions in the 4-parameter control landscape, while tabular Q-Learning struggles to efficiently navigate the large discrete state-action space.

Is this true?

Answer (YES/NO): NO